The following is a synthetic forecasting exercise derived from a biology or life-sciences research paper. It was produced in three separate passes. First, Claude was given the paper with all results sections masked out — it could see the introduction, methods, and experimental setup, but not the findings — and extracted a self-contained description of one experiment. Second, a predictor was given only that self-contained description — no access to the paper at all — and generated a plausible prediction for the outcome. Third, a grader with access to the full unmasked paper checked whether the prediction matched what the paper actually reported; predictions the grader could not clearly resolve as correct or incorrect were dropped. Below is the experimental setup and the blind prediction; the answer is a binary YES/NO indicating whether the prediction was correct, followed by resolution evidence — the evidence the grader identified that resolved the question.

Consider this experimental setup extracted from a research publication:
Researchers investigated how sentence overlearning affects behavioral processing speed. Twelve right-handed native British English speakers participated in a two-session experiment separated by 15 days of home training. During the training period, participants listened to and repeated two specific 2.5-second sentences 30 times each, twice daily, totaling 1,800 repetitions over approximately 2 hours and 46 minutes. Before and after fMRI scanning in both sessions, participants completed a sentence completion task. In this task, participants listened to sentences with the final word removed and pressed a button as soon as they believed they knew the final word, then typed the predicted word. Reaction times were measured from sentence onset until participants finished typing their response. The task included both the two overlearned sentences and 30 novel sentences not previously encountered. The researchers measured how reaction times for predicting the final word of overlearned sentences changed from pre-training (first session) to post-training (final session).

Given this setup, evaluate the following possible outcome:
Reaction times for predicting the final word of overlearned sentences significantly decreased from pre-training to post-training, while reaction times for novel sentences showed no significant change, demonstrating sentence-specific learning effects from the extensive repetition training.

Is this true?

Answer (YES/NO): YES